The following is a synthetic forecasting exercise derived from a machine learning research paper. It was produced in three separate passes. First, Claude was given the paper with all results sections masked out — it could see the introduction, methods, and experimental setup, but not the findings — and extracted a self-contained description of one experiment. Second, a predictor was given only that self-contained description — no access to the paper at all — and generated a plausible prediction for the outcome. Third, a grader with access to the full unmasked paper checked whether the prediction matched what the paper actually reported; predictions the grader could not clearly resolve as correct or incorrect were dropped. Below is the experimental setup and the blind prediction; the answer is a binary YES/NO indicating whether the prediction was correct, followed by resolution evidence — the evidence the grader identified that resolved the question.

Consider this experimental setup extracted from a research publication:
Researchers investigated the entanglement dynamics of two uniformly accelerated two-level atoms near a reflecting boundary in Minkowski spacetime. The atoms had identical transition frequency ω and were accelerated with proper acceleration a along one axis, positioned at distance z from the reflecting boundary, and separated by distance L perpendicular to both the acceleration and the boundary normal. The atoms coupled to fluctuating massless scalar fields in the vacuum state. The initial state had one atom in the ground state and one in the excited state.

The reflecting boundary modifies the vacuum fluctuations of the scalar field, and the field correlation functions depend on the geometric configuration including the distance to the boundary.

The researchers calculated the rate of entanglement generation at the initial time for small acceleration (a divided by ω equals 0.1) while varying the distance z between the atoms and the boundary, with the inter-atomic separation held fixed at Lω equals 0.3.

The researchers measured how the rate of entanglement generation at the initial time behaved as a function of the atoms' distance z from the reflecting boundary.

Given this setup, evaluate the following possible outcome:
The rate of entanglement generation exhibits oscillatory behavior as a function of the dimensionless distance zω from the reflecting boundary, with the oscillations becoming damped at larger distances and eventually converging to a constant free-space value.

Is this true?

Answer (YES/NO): YES